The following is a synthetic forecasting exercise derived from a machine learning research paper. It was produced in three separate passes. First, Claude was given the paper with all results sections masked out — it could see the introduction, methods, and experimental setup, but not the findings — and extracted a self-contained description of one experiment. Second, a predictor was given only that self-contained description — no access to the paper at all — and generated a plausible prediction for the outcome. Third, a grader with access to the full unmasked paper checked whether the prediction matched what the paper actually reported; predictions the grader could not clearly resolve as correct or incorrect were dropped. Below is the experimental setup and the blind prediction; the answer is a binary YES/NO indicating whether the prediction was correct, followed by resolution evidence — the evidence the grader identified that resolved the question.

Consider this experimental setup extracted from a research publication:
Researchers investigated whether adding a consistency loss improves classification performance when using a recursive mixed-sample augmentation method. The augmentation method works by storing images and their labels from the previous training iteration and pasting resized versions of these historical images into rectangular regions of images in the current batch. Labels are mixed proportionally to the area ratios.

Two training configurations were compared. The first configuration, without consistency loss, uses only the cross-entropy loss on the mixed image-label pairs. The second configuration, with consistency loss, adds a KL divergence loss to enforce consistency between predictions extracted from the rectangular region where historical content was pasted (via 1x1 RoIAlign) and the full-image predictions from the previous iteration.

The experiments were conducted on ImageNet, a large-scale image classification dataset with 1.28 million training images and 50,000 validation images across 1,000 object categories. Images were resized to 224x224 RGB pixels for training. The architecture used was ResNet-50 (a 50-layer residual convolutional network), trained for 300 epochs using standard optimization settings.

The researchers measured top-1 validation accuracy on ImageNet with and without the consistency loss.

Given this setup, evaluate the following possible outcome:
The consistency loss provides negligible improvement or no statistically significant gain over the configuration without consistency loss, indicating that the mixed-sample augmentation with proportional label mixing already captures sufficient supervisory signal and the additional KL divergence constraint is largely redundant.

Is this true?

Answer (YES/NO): NO